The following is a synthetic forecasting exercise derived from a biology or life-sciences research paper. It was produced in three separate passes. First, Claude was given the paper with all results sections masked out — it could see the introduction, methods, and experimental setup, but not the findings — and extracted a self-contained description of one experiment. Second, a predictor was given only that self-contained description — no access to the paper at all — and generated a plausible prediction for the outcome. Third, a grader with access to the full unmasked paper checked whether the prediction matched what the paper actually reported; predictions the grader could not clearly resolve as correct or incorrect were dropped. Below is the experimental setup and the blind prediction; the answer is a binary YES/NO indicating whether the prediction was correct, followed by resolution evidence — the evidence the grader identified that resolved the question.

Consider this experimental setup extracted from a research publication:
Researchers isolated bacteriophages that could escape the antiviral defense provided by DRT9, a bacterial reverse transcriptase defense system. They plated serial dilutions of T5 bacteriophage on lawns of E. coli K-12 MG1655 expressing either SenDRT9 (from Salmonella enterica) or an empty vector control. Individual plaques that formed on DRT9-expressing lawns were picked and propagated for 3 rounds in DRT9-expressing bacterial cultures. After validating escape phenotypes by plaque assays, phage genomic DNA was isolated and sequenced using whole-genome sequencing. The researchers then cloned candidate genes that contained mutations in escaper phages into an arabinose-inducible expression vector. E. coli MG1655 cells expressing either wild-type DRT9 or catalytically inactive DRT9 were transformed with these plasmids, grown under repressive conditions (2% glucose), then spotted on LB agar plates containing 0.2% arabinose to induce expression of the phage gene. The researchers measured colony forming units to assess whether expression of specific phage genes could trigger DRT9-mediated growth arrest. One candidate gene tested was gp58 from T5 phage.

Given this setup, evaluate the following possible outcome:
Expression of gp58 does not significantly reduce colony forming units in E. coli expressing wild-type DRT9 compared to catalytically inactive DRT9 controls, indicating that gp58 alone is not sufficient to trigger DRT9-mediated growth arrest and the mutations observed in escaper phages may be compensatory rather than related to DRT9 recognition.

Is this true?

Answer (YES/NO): NO